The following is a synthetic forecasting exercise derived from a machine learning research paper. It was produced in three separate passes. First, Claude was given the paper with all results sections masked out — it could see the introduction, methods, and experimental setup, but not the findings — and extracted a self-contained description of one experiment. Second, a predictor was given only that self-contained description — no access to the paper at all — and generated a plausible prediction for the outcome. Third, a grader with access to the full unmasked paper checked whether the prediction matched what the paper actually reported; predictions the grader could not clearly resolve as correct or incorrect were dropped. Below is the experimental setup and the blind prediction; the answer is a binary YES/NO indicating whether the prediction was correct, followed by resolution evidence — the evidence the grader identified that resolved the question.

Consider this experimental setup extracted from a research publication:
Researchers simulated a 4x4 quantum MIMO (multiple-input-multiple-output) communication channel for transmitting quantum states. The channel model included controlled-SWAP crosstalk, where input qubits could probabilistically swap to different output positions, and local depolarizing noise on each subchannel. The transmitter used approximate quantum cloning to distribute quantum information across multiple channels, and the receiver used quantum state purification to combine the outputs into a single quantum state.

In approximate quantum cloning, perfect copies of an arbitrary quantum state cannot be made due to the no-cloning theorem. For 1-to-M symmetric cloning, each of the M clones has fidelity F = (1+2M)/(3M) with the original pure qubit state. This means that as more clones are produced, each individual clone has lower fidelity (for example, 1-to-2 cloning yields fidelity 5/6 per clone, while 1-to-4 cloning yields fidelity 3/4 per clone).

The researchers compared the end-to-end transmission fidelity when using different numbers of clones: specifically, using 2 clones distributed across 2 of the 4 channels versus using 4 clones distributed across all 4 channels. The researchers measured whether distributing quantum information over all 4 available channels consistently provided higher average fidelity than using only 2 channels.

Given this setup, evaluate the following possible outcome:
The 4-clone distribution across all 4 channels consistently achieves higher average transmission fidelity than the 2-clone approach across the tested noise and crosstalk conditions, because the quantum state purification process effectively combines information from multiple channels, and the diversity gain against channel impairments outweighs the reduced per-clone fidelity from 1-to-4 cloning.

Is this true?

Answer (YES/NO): NO